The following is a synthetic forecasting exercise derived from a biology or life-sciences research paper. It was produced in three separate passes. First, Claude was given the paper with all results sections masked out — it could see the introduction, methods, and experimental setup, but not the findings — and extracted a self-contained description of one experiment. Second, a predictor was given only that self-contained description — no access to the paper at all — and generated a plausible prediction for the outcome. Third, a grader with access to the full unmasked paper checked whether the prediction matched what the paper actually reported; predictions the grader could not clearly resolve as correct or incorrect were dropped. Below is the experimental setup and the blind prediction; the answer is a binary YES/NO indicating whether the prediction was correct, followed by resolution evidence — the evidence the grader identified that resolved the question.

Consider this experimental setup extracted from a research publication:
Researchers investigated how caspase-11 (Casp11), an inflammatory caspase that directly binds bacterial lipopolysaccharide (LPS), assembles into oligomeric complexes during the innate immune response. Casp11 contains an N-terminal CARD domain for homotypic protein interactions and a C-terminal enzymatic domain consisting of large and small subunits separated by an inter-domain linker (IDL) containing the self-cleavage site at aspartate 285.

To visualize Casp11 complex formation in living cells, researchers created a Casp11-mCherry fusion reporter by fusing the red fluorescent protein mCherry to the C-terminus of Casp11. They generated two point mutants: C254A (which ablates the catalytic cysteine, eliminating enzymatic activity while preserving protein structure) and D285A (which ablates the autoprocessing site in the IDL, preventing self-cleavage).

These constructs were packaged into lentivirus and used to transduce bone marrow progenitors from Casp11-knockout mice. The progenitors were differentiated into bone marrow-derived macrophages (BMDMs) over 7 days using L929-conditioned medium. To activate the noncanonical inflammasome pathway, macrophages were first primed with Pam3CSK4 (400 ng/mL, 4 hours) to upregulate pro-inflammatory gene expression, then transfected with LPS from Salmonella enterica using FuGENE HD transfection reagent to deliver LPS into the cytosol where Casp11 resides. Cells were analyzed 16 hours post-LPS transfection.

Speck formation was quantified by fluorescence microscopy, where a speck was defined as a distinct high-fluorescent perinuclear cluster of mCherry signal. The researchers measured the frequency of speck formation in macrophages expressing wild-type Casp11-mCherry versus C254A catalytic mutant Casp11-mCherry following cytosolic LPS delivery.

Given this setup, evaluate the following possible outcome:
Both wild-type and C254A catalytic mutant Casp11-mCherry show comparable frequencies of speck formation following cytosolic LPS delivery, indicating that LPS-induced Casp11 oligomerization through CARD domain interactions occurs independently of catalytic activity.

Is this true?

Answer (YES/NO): NO